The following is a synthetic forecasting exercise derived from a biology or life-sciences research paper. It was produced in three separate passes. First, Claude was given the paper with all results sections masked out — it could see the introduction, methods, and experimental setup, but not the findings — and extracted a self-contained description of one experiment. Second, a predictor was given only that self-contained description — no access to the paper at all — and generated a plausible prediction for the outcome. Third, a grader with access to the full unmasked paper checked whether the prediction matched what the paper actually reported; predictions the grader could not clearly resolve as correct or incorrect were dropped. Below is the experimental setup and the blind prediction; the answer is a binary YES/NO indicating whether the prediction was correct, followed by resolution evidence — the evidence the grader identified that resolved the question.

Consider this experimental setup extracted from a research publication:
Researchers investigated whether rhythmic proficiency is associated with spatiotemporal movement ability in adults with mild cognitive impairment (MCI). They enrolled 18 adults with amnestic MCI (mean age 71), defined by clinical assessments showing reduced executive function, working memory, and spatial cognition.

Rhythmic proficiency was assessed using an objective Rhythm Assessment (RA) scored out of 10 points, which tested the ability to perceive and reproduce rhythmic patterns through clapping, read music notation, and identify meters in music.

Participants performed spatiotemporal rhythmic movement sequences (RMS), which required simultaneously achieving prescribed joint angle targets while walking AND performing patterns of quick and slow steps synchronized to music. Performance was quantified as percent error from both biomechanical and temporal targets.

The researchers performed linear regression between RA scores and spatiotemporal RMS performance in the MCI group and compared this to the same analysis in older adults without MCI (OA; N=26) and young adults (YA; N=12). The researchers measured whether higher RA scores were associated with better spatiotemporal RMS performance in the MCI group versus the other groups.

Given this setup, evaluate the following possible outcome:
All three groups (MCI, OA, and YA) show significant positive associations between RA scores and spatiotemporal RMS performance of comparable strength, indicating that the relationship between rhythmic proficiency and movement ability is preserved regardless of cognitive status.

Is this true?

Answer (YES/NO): NO